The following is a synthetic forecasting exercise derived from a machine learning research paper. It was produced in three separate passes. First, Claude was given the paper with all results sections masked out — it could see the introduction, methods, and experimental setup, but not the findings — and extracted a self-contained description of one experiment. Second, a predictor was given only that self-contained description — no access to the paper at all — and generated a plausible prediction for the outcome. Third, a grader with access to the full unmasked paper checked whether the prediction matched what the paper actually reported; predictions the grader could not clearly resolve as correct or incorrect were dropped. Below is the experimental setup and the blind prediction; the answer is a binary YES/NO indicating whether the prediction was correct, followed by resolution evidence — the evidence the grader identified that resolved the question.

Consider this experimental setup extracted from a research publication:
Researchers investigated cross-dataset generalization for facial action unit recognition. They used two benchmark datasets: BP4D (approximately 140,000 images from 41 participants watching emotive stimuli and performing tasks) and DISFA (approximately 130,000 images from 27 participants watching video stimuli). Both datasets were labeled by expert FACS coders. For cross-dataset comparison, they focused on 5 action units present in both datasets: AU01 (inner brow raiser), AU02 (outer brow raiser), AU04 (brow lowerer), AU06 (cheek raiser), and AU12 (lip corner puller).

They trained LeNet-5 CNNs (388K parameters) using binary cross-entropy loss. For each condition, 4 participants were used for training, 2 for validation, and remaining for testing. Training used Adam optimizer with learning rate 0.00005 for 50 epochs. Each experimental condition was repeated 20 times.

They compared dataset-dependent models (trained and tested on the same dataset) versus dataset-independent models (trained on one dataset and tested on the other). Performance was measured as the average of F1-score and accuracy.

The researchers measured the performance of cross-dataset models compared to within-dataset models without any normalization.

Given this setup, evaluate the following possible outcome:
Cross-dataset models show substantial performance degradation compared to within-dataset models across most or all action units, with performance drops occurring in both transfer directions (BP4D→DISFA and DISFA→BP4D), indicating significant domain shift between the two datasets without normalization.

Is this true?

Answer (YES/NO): YES